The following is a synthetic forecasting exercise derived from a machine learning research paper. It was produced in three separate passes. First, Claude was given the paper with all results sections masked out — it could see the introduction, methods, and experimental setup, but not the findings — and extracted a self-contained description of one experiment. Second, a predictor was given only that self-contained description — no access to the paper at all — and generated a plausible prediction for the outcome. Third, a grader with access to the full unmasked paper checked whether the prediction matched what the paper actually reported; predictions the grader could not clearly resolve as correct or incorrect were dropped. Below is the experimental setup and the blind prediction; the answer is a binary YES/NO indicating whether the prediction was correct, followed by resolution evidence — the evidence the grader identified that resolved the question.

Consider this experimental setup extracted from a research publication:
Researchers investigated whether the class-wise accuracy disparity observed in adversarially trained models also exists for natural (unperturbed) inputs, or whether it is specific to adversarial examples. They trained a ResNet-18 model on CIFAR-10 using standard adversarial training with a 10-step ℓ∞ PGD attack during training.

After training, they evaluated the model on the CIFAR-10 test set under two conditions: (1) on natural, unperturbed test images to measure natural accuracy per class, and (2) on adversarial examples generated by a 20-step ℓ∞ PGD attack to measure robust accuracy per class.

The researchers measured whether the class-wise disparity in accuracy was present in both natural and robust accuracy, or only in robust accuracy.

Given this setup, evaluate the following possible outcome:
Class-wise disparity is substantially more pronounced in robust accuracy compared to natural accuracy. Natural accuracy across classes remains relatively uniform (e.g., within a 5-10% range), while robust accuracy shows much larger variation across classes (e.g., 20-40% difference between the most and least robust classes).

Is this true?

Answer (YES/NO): NO